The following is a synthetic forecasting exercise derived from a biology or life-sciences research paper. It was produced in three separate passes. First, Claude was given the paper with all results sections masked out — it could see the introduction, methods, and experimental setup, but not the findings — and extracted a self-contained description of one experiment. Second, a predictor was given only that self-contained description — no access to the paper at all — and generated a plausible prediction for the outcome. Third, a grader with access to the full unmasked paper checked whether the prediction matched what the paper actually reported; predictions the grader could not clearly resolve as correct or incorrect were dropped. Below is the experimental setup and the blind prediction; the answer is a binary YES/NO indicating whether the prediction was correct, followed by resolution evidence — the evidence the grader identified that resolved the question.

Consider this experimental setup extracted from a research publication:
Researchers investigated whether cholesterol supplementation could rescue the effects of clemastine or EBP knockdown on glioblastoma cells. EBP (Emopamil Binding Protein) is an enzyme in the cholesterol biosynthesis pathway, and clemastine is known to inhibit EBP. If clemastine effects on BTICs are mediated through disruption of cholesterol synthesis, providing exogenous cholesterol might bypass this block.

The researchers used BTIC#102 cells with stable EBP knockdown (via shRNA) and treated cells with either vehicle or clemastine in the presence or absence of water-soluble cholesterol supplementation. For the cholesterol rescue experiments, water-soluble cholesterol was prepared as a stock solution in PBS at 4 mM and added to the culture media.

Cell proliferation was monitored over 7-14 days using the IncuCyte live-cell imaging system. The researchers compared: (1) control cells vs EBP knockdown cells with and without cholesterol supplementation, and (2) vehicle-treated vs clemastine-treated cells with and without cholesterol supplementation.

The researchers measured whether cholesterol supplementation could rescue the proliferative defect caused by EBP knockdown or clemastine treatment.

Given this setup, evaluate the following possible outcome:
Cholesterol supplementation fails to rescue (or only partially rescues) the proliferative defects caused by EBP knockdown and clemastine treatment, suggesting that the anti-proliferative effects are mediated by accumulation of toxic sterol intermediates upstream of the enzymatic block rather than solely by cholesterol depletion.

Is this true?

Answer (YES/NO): NO